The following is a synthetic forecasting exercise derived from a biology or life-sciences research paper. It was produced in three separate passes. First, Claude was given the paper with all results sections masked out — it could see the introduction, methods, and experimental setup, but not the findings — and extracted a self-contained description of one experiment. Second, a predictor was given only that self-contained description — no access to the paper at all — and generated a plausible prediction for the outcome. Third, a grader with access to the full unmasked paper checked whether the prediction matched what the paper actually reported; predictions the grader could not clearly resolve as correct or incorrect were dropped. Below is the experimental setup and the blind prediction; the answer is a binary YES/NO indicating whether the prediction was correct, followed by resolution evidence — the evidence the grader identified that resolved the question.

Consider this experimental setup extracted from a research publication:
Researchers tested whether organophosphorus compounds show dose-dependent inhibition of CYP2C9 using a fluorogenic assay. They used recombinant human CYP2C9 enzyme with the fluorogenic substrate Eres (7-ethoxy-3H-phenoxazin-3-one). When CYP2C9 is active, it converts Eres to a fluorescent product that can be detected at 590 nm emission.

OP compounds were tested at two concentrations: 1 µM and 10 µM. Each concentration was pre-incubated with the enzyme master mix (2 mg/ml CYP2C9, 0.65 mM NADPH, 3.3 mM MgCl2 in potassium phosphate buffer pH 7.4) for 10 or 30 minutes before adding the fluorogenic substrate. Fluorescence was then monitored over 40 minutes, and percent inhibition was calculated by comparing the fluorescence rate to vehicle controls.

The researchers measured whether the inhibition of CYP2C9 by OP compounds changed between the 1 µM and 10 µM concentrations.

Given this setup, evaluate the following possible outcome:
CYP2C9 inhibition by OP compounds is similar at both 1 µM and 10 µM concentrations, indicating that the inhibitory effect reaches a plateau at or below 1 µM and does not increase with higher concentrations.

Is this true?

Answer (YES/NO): NO